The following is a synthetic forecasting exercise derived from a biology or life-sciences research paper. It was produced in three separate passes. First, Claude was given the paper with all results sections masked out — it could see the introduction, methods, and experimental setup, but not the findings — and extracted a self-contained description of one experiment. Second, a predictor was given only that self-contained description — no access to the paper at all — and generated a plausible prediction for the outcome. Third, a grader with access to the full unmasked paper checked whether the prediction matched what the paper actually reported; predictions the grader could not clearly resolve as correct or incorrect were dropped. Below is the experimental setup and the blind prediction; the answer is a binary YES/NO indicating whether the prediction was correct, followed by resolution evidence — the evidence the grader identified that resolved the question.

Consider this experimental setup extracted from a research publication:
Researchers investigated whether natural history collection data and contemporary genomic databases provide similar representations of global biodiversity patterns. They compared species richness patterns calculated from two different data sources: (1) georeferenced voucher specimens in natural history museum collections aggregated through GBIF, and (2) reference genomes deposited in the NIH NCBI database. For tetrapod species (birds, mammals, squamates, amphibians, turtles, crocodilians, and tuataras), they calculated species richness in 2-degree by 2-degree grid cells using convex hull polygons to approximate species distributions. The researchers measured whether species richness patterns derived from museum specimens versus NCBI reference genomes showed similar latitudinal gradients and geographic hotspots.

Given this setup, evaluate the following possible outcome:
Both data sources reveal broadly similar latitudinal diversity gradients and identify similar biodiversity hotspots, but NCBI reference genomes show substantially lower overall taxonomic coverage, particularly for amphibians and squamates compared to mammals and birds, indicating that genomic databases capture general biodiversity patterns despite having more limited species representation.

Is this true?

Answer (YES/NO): NO